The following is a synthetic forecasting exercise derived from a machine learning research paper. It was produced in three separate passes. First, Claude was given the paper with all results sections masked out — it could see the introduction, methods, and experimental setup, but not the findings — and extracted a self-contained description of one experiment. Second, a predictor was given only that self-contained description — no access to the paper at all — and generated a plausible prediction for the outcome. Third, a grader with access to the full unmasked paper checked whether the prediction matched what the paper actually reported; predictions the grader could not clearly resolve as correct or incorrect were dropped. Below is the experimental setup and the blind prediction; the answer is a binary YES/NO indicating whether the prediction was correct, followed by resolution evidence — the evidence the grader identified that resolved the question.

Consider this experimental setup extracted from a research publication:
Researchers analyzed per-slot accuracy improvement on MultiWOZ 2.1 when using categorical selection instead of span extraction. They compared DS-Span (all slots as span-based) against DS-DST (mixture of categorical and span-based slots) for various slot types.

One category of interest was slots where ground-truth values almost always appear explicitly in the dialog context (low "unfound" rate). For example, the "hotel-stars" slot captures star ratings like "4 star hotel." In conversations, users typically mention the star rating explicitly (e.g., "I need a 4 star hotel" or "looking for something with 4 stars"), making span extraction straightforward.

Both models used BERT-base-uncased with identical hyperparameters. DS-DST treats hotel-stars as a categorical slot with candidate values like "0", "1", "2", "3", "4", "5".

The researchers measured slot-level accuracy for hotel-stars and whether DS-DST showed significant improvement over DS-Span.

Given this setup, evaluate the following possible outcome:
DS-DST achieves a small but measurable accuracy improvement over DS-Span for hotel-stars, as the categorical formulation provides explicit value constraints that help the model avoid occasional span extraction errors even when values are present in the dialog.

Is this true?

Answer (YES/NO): NO